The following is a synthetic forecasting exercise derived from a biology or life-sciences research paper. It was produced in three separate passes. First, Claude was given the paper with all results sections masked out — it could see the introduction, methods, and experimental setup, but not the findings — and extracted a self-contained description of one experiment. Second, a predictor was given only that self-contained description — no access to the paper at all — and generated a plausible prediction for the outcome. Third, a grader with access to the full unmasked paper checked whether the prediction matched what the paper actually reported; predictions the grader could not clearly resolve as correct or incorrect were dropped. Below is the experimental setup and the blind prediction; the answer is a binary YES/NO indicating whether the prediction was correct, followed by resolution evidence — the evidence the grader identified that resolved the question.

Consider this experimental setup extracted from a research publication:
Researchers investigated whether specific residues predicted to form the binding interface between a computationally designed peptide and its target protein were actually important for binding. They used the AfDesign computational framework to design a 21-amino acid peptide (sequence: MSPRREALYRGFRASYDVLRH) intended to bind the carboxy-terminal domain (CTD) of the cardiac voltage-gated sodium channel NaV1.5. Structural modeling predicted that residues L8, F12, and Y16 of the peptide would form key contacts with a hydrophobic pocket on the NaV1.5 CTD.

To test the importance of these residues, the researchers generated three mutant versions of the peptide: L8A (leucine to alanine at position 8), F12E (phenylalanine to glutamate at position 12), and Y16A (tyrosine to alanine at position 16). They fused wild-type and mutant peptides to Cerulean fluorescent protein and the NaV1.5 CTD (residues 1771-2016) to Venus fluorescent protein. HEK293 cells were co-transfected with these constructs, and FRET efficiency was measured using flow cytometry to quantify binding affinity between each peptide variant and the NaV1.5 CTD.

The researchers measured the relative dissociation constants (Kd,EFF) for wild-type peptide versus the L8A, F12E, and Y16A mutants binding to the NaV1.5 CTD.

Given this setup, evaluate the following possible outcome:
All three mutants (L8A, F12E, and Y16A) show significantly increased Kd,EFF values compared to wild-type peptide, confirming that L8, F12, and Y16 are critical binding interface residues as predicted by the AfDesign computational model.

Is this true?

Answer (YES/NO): YES